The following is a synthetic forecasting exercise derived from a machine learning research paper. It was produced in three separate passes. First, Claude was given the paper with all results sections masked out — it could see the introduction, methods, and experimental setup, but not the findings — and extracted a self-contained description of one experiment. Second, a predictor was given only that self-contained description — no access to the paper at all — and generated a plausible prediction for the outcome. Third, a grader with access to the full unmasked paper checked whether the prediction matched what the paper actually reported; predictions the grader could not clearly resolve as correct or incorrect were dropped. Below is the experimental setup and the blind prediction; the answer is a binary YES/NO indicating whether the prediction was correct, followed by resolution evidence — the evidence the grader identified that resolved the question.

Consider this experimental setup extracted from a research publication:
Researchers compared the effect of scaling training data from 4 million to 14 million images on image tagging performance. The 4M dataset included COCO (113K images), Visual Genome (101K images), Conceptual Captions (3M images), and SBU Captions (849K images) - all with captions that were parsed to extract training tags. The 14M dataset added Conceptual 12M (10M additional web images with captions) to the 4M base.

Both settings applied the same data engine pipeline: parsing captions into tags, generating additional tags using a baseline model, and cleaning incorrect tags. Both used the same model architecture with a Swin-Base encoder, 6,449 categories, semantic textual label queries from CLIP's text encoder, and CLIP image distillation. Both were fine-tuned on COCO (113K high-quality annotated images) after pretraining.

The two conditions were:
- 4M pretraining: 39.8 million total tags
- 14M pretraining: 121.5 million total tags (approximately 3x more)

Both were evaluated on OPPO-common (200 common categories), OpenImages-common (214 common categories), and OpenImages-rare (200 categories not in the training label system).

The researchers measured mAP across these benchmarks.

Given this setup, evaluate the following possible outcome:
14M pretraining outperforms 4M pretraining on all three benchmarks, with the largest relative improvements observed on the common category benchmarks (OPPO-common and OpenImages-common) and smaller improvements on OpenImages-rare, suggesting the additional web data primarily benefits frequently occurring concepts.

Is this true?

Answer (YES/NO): NO